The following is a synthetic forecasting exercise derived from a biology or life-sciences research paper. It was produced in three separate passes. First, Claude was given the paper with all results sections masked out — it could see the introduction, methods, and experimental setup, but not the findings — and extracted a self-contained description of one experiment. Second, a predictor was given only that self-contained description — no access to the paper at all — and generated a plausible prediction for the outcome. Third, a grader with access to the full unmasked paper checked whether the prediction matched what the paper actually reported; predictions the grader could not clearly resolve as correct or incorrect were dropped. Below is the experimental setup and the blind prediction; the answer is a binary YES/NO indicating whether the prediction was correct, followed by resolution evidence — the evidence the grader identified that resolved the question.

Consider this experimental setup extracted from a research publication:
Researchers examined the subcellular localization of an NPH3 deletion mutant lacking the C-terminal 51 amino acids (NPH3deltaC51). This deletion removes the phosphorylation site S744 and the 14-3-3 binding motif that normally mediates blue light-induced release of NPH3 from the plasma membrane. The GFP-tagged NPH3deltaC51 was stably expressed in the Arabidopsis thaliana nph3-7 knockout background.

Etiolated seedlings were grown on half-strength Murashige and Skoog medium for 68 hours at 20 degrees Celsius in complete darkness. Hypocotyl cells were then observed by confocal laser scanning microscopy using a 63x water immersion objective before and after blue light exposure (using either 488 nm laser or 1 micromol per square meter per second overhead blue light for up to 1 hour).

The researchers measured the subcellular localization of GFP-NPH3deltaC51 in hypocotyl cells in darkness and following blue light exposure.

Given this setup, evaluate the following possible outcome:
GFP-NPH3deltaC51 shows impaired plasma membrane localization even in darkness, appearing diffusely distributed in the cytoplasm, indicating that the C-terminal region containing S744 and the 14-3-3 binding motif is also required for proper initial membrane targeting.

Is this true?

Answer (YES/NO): NO